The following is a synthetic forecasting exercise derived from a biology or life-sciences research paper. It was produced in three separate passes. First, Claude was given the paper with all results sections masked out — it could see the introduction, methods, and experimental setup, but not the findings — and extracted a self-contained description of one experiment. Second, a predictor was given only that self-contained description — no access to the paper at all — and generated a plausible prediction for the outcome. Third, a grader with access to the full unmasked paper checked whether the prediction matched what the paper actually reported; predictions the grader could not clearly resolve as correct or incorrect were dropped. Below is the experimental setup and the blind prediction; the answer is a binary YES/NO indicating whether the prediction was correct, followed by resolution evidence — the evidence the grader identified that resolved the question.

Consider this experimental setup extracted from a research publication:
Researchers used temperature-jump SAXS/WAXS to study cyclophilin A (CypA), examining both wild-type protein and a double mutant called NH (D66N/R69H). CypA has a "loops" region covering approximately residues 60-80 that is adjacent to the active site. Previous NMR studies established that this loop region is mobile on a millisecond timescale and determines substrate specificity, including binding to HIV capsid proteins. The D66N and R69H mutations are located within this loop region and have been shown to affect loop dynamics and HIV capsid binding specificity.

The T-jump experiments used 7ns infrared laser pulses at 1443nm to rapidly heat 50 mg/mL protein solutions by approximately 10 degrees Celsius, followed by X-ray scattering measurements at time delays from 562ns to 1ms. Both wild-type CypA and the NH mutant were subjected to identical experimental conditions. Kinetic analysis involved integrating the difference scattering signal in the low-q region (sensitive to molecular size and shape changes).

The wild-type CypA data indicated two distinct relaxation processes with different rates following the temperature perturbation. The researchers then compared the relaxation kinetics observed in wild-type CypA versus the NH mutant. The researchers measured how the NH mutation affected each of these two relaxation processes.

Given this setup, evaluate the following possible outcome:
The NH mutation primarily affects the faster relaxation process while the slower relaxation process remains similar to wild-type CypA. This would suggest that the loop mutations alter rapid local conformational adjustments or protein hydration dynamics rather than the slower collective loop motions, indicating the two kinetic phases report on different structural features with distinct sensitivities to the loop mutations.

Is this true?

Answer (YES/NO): YES